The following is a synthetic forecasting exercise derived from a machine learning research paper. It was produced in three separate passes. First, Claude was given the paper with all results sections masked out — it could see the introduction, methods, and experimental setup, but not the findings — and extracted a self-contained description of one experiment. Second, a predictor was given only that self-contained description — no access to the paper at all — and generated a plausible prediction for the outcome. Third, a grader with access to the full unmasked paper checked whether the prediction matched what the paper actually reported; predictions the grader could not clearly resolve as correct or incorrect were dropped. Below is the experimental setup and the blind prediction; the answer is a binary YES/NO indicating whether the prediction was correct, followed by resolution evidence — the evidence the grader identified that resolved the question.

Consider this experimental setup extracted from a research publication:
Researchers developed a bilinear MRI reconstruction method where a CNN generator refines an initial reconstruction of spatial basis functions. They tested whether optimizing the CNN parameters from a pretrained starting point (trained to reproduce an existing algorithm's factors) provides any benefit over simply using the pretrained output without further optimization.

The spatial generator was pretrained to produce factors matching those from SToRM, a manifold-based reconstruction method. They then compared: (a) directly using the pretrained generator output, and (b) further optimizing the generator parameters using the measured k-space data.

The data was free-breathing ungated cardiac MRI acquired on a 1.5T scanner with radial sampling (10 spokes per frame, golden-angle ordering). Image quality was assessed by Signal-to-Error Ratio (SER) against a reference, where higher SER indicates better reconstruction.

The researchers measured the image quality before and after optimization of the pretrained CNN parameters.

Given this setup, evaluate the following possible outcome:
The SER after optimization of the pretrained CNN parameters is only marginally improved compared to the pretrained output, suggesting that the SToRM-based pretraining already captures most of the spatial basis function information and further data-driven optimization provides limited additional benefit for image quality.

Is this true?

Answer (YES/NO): NO